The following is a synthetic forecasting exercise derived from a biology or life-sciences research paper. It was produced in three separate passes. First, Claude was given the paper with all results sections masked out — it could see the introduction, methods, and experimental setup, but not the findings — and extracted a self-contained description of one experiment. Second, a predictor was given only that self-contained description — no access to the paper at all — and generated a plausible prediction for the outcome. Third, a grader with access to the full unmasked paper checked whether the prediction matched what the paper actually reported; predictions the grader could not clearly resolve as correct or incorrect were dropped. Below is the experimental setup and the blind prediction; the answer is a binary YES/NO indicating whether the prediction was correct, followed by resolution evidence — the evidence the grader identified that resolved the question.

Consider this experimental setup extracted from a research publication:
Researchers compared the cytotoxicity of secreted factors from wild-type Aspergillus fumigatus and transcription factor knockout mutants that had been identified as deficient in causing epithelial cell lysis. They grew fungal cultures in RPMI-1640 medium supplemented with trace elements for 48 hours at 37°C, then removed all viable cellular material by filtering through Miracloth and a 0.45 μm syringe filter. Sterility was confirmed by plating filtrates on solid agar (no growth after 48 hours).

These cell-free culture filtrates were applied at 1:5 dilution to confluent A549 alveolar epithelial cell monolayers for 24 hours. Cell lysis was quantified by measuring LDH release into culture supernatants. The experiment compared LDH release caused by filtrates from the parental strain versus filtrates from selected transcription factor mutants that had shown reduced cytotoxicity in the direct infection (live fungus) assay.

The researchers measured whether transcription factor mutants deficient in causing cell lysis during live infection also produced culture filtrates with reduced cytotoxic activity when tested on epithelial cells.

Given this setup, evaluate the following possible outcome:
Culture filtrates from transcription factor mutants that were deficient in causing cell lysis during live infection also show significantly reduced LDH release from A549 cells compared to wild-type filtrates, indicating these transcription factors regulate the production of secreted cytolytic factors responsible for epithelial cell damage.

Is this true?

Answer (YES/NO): YES